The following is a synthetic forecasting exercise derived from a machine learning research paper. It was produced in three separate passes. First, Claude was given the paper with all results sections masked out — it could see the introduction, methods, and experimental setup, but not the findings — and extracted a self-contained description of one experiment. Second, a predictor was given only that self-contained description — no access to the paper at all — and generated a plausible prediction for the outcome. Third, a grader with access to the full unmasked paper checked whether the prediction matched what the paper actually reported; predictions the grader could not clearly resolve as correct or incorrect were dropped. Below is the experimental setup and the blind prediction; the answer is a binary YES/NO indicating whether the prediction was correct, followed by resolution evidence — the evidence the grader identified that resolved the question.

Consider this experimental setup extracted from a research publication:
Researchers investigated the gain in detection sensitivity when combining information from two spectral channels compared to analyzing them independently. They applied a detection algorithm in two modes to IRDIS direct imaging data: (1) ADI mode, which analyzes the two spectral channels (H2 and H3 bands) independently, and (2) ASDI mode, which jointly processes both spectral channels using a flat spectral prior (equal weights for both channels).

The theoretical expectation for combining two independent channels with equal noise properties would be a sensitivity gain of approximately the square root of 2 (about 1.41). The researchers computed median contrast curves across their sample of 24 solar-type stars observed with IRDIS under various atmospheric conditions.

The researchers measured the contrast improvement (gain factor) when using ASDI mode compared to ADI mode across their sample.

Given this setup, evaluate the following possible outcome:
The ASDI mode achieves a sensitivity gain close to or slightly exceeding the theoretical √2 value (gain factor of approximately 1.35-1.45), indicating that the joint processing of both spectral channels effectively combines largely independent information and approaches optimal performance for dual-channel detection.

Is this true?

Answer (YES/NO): YES